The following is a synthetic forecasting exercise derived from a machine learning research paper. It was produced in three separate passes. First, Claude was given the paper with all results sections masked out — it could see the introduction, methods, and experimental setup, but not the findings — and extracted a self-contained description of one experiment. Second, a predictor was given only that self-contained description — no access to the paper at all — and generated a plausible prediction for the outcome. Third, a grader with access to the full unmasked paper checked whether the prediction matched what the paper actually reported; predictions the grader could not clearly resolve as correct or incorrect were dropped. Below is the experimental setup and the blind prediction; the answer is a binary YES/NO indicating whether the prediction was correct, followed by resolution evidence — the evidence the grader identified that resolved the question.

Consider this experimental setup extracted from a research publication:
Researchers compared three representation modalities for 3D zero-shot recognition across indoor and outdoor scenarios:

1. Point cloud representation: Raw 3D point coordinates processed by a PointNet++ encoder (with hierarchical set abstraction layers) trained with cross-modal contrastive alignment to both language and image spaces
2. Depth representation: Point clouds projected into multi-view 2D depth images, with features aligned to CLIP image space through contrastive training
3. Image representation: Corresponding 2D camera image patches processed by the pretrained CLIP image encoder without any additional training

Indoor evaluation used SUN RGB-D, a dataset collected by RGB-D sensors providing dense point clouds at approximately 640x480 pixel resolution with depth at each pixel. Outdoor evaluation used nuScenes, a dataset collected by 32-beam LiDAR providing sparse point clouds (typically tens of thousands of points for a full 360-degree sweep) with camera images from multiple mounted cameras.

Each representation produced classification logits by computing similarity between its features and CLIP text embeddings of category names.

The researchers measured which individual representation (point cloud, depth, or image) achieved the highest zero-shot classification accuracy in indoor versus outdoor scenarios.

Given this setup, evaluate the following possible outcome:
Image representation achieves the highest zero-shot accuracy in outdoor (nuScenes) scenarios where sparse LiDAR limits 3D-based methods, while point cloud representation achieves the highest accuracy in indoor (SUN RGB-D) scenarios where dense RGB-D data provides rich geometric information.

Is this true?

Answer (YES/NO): NO